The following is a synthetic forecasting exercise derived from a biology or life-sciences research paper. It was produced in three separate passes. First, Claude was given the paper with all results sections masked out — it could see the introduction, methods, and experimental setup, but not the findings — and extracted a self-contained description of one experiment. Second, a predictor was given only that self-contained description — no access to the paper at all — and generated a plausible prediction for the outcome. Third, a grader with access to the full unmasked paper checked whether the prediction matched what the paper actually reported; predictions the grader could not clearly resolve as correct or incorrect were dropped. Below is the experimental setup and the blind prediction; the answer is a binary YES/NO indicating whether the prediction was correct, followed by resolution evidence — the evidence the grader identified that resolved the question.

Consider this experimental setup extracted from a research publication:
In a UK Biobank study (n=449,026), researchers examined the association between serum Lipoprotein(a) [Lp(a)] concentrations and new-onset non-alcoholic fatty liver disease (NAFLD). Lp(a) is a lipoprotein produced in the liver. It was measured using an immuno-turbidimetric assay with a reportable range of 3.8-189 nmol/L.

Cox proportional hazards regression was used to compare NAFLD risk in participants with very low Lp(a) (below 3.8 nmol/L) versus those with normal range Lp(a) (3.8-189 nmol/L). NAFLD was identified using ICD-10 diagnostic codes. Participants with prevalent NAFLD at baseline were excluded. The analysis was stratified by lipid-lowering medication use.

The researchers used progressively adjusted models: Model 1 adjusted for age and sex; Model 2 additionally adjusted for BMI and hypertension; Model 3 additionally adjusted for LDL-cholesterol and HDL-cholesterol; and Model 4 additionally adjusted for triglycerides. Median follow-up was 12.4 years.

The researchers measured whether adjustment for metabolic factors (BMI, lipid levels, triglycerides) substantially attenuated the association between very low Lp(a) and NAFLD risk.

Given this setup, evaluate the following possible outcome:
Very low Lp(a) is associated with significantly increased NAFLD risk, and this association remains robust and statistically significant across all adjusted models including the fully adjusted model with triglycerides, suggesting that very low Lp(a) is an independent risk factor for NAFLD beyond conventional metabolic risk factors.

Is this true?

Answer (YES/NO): YES